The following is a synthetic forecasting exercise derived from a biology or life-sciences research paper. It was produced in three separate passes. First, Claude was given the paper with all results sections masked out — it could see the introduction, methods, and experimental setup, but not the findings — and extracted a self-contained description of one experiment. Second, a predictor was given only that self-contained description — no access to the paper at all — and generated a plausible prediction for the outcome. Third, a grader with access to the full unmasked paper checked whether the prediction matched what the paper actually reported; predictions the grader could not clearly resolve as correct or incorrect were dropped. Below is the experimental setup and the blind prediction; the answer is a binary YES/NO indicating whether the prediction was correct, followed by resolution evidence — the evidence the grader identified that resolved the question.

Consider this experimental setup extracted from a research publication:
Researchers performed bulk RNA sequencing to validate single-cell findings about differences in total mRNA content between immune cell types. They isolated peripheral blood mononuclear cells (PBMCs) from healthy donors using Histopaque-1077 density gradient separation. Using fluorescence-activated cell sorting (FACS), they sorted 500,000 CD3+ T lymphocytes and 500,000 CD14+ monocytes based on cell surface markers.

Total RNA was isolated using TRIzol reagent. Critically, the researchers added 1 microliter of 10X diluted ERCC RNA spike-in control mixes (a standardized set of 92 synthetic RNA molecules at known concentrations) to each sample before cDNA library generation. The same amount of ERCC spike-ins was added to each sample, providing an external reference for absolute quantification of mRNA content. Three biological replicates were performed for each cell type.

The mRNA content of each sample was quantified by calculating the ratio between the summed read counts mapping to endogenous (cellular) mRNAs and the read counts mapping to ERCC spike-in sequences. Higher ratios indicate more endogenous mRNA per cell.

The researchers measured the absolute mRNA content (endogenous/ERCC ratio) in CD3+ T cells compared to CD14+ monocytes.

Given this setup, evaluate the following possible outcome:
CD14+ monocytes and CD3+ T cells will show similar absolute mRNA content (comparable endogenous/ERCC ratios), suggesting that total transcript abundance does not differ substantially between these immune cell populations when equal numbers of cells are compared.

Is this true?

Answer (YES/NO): NO